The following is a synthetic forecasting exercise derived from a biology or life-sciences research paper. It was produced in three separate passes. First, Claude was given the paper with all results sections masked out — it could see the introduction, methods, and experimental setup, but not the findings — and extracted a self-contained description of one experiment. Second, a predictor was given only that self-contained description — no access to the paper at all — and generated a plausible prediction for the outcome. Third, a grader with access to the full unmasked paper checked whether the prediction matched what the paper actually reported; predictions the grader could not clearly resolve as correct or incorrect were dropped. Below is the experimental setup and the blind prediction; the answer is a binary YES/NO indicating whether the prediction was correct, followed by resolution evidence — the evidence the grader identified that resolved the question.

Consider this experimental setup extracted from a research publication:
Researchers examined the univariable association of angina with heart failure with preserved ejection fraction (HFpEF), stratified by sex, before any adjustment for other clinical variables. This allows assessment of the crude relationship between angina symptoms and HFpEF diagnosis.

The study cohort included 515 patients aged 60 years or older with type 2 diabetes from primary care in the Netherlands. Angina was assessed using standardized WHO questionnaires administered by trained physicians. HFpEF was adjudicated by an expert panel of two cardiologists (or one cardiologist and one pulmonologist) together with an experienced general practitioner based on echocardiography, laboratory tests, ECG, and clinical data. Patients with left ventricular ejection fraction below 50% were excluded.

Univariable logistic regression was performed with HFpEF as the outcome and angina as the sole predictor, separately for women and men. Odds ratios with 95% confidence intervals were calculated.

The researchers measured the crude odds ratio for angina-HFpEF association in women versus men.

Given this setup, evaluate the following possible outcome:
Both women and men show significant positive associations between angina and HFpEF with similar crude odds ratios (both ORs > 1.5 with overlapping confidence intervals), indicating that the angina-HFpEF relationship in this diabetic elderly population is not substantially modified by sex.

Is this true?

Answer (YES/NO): YES